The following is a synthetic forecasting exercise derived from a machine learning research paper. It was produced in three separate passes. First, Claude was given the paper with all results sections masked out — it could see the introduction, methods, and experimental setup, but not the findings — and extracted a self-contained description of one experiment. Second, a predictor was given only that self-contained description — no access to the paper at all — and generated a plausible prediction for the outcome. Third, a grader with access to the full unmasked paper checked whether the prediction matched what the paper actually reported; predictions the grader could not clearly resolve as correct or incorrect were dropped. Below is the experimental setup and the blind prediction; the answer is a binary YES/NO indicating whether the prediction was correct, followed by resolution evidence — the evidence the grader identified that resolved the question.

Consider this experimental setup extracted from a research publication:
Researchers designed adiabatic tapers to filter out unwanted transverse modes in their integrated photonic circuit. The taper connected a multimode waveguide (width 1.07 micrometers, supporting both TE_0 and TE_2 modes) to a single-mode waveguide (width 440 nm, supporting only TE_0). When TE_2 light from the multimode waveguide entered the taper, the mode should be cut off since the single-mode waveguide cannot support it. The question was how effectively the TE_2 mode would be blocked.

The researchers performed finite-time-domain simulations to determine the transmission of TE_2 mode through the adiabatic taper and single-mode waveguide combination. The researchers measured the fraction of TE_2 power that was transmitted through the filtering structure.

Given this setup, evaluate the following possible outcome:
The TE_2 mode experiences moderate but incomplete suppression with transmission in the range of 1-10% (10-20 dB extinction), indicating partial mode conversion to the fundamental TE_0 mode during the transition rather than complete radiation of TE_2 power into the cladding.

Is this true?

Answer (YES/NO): NO